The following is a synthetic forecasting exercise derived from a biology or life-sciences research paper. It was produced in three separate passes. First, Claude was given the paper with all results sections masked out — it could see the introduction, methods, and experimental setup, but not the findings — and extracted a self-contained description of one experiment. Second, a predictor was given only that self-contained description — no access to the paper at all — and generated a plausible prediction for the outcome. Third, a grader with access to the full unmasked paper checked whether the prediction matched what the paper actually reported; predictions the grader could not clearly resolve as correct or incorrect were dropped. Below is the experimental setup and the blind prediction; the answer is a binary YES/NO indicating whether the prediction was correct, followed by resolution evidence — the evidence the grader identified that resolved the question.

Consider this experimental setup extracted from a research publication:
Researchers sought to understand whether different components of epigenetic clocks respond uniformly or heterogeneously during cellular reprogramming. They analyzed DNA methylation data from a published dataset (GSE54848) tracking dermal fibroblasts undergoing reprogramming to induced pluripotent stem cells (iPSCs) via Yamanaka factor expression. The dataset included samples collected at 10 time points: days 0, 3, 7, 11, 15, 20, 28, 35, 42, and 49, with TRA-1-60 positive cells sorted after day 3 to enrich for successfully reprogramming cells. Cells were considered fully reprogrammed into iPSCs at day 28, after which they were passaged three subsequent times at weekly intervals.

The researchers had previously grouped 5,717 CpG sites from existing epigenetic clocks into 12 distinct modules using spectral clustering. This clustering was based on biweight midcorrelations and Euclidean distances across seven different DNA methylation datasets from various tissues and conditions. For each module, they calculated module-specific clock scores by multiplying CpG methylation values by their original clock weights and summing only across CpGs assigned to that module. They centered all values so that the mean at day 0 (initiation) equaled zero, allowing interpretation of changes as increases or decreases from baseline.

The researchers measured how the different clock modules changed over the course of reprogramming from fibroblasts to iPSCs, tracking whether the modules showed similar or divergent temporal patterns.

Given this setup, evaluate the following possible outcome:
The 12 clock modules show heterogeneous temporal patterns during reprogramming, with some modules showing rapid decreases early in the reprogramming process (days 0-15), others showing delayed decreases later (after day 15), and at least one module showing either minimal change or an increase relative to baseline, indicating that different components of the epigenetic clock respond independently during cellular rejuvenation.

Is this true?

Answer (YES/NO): YES